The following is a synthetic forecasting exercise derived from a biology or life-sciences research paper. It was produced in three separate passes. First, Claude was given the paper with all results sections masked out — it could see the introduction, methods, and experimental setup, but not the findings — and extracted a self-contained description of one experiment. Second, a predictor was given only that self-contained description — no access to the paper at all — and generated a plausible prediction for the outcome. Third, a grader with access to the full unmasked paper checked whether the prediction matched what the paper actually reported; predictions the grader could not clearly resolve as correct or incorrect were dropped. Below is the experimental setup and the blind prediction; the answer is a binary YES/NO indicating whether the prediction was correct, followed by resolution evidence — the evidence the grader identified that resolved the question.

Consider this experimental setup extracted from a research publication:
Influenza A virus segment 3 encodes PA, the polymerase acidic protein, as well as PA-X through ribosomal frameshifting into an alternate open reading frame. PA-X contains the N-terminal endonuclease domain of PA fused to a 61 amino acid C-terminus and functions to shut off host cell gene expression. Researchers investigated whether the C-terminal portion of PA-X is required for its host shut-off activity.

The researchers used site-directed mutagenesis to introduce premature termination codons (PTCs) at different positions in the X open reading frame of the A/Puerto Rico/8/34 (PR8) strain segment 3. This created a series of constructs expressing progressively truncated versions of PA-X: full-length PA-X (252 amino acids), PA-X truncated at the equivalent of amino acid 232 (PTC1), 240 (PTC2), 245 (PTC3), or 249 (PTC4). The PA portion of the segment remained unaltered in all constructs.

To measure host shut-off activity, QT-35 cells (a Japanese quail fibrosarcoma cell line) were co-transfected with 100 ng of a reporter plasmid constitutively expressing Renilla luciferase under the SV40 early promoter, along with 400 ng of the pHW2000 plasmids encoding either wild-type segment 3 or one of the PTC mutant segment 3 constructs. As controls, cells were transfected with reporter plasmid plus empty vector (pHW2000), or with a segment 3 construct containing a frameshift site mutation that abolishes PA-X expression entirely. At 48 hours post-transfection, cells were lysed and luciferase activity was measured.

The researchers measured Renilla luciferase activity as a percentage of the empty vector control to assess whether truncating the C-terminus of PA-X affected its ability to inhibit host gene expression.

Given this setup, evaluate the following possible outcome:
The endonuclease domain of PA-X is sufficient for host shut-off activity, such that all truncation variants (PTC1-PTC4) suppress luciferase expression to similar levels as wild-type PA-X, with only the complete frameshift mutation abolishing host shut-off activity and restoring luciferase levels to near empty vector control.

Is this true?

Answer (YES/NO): NO